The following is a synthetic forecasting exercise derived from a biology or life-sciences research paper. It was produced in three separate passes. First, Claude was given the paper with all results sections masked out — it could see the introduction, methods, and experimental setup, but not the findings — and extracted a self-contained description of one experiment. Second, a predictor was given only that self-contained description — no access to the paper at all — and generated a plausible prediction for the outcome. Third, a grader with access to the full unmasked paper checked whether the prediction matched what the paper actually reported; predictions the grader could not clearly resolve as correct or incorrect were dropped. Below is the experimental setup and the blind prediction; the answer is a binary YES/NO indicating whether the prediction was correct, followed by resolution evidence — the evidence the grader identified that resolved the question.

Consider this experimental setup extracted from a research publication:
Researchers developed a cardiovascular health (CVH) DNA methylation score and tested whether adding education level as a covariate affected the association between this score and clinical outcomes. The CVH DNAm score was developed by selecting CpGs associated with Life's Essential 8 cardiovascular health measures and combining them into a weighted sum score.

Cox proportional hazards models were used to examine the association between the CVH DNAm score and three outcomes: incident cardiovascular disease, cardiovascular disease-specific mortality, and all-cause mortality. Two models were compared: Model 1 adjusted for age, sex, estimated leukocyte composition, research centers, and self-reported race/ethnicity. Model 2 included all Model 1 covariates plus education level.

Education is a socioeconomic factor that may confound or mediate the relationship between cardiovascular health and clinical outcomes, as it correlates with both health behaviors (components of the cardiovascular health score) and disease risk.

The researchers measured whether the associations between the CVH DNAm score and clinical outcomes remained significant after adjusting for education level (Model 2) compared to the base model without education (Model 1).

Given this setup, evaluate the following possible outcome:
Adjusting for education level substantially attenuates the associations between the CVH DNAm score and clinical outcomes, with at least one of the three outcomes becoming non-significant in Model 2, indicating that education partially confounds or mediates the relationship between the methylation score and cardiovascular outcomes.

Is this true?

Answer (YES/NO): NO